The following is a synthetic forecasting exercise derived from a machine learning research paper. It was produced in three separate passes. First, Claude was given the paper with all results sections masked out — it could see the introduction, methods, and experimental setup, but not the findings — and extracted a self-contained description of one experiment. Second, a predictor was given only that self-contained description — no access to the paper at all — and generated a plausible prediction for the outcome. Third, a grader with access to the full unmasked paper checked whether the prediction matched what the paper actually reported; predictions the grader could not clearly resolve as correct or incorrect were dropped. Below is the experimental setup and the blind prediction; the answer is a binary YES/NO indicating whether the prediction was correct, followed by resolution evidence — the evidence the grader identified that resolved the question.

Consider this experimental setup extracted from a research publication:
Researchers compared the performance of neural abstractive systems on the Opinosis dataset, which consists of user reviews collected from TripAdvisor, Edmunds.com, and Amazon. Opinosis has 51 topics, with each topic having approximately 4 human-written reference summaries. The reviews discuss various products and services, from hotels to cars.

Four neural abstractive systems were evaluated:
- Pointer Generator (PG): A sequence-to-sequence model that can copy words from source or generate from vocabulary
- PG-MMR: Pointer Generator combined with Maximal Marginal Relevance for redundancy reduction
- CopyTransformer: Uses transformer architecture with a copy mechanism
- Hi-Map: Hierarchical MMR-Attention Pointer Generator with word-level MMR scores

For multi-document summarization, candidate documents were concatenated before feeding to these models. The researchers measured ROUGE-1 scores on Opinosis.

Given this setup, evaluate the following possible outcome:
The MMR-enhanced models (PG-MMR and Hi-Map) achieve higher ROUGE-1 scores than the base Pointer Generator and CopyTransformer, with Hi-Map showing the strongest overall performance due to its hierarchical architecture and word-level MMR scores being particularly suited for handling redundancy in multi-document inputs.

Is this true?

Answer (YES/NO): NO